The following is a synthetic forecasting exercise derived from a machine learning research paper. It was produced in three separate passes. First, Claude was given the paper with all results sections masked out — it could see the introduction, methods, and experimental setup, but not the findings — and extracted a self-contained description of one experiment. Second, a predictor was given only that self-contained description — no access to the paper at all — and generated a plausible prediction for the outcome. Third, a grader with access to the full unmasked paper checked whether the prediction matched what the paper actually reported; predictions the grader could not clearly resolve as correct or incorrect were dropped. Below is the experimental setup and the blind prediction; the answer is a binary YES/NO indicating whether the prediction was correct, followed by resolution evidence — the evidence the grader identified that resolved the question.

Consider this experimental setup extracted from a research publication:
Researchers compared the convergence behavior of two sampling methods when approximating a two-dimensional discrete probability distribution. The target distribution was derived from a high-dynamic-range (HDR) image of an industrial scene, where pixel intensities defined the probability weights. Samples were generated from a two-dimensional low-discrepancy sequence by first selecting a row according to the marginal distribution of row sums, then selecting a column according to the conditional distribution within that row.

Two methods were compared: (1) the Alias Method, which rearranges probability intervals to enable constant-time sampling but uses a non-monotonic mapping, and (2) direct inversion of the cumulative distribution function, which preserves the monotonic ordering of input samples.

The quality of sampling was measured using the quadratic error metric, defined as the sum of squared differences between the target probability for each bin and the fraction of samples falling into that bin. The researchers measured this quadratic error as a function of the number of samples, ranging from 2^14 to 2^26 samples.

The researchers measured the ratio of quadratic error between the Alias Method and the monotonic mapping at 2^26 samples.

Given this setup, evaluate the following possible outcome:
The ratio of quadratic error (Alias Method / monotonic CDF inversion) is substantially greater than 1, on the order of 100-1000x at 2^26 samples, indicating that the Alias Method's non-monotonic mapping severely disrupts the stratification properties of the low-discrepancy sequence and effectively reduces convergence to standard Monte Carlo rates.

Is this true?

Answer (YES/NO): NO